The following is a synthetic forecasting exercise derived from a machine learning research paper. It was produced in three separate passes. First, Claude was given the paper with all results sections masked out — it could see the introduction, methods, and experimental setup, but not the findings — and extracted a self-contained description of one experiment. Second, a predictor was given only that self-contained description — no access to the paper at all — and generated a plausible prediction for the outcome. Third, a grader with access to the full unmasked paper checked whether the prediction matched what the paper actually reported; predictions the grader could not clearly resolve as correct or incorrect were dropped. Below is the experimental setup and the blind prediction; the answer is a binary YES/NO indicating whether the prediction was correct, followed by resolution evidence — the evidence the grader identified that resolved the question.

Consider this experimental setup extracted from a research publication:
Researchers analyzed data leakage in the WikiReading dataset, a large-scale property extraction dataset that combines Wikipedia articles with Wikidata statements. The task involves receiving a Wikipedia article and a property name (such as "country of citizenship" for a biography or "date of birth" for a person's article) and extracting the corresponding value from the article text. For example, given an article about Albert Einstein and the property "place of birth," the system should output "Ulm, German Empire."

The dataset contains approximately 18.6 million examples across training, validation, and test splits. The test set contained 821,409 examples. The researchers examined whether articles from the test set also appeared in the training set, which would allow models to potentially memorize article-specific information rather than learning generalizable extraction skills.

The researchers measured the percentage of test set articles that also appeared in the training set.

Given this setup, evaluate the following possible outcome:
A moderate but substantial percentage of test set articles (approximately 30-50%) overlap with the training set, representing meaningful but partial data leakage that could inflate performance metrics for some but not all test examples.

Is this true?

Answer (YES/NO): NO